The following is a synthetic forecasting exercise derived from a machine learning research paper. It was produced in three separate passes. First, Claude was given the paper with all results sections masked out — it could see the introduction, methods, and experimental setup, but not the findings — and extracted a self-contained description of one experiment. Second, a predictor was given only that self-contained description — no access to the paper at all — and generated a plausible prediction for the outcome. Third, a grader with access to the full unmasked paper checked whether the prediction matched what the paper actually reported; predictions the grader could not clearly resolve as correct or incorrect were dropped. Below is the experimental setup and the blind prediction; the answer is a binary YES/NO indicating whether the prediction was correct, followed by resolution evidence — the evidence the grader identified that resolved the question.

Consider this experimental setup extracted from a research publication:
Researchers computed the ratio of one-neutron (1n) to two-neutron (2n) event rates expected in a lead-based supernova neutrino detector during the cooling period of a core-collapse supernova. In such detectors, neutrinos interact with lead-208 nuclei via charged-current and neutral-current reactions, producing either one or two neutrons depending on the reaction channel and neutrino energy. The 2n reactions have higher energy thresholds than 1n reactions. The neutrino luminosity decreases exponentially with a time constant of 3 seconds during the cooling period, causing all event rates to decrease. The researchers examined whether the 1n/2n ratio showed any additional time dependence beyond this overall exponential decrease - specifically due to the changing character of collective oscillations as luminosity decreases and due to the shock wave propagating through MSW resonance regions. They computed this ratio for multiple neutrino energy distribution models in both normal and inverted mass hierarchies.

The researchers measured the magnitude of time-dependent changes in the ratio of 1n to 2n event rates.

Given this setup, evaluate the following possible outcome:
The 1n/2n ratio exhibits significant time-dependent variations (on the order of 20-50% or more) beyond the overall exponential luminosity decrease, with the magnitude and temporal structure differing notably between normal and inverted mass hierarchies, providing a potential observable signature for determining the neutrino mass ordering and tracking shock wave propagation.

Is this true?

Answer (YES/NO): NO